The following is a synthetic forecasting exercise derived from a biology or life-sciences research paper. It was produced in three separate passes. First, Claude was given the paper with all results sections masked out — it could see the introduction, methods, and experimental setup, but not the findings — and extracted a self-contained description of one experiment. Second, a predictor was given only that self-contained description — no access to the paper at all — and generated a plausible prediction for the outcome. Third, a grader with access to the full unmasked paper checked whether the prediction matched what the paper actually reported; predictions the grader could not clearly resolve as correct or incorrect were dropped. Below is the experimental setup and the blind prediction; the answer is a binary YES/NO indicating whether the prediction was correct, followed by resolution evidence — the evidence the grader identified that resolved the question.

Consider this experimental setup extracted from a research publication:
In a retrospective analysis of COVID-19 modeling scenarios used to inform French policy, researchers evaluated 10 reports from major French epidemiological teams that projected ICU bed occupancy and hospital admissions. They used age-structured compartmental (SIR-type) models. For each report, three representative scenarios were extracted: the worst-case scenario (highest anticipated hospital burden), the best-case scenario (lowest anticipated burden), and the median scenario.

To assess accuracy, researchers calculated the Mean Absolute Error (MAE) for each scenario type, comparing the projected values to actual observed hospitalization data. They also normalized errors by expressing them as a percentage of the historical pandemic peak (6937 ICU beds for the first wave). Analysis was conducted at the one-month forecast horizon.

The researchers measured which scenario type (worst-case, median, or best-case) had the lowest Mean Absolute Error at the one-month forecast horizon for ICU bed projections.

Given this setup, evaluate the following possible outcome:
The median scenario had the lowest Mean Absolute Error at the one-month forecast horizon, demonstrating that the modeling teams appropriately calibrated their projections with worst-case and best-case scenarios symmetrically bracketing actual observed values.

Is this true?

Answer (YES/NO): NO